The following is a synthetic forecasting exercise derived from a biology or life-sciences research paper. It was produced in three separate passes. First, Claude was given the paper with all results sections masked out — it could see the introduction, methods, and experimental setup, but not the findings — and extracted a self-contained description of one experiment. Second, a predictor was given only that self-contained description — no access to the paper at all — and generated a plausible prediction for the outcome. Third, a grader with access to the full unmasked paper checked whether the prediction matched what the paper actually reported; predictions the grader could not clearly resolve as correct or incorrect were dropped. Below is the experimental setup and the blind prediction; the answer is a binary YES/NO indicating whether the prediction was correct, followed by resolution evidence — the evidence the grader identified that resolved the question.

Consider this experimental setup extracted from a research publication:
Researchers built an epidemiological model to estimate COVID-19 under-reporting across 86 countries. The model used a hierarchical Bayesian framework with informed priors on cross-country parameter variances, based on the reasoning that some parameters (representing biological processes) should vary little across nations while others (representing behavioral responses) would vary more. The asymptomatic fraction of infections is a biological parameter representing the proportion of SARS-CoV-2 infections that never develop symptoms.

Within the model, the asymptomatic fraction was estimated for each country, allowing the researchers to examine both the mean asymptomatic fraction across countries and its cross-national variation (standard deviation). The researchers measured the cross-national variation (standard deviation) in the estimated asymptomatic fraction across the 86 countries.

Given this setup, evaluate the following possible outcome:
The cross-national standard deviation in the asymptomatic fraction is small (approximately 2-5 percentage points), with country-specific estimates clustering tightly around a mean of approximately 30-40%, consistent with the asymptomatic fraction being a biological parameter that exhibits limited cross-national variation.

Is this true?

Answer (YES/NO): NO